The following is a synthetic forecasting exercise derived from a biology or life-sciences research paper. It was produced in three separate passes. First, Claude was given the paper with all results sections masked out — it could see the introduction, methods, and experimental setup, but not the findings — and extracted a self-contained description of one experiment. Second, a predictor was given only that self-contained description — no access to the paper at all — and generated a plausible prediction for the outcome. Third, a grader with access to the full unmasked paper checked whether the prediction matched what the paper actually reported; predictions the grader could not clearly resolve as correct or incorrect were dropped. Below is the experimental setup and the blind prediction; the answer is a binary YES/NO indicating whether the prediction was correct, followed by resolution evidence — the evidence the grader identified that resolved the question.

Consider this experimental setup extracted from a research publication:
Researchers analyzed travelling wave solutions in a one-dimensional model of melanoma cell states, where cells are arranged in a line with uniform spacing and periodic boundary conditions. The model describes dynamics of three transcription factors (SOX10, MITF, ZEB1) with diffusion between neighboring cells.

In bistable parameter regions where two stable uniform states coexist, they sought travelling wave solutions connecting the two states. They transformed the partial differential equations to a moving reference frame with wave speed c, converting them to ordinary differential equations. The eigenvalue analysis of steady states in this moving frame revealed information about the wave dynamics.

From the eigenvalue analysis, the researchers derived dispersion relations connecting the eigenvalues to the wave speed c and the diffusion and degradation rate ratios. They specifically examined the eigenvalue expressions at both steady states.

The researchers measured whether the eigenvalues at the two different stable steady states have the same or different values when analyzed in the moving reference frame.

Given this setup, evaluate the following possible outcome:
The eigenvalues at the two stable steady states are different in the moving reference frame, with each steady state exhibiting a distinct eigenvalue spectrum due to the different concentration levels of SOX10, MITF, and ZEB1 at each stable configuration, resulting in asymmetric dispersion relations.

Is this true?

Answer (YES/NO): NO